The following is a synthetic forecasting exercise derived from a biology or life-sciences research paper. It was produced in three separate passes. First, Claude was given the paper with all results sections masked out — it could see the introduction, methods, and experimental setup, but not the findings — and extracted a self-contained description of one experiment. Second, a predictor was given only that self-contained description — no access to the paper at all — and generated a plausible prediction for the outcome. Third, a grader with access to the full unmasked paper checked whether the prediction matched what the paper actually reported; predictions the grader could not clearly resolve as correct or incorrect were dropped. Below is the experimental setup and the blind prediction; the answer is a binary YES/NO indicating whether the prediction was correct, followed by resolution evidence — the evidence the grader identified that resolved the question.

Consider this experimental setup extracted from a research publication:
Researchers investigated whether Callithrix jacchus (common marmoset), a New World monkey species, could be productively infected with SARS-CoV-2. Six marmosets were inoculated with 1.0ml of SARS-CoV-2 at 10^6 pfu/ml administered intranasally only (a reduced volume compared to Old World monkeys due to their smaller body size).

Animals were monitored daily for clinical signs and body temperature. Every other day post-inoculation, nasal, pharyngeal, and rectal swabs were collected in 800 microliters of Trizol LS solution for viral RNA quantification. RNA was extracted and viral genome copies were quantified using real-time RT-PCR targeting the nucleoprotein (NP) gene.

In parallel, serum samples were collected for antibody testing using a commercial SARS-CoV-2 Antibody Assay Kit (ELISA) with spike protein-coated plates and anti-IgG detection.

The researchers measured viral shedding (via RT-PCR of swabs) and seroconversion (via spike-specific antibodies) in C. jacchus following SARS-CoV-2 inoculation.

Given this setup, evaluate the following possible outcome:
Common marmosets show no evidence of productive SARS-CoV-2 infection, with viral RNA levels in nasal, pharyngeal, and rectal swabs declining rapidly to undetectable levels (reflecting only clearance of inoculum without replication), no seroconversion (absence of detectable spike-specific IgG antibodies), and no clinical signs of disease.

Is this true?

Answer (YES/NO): NO